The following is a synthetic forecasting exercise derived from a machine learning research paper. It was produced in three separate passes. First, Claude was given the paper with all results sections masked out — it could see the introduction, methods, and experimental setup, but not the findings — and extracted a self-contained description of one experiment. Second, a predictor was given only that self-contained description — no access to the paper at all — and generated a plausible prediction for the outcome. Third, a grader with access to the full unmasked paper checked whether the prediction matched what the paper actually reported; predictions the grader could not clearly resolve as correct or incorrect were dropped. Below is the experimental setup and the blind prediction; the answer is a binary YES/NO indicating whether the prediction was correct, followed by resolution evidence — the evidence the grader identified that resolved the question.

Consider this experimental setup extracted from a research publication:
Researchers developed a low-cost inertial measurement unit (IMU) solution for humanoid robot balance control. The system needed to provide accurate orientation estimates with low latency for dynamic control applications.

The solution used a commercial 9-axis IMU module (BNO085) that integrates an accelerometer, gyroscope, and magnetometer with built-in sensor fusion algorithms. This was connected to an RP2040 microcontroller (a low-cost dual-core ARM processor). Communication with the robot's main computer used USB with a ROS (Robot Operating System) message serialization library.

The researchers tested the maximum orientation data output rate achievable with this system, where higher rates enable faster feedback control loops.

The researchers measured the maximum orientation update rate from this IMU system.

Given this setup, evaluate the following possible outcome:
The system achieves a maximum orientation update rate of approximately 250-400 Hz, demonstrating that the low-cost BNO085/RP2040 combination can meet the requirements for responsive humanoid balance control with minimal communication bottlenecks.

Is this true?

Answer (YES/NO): NO